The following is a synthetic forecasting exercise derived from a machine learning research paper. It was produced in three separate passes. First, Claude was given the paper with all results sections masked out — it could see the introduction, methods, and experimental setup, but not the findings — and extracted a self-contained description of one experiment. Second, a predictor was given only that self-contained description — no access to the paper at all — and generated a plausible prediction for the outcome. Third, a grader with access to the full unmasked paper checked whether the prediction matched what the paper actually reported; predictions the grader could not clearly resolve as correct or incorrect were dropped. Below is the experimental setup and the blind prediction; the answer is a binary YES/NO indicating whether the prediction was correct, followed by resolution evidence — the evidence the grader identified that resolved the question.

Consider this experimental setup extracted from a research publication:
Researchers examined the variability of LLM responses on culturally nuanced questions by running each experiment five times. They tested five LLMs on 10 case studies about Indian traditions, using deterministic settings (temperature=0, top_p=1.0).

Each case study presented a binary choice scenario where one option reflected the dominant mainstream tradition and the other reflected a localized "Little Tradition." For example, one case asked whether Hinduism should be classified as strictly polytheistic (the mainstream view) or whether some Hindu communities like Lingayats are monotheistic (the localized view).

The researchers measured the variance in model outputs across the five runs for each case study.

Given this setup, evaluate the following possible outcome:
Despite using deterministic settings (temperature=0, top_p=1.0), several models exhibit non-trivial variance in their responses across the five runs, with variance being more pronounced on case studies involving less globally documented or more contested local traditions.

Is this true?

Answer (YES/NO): NO